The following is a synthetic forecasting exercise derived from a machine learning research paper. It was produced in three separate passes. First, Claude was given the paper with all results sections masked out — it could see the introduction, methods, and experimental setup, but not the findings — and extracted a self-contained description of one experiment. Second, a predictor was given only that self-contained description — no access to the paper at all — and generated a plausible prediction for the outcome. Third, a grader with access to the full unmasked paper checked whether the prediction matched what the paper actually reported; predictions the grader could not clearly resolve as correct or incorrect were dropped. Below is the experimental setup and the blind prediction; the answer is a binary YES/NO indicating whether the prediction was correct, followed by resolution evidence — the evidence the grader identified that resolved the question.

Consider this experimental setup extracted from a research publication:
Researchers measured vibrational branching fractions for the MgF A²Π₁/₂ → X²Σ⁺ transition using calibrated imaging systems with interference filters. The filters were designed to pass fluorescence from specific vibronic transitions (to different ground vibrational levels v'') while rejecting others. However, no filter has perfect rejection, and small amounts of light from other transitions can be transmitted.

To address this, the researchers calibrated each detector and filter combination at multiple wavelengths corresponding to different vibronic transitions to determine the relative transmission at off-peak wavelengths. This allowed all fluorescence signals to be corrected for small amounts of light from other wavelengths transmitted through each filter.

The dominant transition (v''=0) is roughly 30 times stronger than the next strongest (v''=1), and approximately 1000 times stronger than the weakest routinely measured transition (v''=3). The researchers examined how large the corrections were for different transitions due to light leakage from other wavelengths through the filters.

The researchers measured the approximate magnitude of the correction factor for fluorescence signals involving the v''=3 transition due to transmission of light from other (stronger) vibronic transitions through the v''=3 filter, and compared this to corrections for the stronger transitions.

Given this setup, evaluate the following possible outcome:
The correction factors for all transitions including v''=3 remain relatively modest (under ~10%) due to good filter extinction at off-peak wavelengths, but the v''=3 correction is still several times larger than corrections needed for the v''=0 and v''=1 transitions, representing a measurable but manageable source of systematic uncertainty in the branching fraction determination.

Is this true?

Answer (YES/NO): NO